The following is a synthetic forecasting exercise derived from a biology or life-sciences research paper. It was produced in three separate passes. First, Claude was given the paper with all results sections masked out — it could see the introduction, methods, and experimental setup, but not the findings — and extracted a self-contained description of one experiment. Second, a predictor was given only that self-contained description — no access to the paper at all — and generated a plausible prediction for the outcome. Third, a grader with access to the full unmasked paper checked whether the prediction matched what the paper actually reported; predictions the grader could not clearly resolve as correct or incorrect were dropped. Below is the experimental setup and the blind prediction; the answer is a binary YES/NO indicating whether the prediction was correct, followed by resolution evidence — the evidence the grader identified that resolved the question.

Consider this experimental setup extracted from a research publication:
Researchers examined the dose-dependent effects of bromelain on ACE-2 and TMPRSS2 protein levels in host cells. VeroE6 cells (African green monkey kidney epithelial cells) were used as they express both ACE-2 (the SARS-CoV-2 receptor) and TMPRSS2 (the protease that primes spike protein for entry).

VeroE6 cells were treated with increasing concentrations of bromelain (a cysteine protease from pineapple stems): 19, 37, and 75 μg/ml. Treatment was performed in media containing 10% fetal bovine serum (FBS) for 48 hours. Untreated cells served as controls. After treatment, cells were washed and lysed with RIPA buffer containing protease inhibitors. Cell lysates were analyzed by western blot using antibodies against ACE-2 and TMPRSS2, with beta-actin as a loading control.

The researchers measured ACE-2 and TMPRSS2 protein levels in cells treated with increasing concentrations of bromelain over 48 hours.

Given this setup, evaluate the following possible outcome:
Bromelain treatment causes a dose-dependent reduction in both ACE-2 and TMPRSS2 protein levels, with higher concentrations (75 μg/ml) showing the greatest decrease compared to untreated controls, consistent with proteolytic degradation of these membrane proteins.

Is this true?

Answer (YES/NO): YES